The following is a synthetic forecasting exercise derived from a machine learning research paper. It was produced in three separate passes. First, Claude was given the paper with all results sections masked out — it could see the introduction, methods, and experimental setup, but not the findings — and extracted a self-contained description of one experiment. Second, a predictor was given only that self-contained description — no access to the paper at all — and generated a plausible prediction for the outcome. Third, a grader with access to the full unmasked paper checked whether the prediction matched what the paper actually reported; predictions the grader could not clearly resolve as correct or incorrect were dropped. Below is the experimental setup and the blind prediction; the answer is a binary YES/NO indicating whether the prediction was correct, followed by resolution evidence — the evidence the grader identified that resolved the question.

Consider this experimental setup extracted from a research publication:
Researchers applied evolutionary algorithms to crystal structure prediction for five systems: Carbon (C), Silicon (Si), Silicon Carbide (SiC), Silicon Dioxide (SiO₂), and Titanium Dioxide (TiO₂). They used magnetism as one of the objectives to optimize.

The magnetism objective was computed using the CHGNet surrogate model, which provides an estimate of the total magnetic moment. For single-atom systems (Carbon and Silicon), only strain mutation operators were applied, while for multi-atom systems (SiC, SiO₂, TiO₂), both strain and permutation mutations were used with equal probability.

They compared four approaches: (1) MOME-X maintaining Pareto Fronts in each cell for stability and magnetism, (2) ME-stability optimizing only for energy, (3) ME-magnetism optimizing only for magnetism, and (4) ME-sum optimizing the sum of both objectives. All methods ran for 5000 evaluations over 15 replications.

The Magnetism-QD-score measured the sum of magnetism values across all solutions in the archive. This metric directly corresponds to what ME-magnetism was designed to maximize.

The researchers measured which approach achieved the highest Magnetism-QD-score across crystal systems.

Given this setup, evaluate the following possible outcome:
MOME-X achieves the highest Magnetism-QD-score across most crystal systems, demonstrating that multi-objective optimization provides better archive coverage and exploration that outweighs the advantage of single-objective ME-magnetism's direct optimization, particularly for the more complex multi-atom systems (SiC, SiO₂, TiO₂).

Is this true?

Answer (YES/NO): NO